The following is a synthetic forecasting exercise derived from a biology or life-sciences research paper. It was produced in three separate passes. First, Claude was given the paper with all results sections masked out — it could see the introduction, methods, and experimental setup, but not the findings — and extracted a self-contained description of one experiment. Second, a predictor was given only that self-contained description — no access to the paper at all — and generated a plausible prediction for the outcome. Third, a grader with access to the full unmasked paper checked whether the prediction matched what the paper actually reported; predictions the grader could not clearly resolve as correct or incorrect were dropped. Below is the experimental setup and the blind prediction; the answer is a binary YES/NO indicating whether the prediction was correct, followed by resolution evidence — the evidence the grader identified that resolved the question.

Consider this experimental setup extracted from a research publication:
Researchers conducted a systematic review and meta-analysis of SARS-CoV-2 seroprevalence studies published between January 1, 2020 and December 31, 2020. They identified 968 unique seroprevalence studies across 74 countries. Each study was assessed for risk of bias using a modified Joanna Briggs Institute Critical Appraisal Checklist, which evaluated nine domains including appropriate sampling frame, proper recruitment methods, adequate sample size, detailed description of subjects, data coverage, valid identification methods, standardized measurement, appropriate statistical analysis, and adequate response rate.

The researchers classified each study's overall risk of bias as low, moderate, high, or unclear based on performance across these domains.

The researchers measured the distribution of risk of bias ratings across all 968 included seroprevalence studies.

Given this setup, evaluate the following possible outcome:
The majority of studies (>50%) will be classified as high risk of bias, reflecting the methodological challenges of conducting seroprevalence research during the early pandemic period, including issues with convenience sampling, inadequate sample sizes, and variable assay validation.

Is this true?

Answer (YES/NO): NO